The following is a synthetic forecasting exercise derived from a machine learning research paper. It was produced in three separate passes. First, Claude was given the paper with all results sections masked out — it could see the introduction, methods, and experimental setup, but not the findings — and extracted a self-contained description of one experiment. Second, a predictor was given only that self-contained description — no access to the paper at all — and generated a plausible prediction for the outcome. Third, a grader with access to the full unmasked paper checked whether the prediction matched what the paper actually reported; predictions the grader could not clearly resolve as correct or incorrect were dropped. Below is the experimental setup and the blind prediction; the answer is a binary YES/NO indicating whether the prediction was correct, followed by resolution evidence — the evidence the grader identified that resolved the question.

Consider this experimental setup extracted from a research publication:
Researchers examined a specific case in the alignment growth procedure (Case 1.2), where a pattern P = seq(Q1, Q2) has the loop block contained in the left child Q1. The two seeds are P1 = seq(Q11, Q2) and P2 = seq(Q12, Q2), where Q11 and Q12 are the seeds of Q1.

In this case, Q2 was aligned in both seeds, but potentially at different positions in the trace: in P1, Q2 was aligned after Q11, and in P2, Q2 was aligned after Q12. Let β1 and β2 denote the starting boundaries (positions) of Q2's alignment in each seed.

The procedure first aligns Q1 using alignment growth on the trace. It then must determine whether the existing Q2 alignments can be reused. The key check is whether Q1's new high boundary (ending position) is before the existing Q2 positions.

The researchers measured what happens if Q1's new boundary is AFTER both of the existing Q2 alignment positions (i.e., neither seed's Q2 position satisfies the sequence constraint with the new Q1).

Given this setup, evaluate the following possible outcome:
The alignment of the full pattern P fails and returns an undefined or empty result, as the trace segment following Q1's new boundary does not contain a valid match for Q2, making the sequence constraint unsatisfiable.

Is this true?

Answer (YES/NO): NO